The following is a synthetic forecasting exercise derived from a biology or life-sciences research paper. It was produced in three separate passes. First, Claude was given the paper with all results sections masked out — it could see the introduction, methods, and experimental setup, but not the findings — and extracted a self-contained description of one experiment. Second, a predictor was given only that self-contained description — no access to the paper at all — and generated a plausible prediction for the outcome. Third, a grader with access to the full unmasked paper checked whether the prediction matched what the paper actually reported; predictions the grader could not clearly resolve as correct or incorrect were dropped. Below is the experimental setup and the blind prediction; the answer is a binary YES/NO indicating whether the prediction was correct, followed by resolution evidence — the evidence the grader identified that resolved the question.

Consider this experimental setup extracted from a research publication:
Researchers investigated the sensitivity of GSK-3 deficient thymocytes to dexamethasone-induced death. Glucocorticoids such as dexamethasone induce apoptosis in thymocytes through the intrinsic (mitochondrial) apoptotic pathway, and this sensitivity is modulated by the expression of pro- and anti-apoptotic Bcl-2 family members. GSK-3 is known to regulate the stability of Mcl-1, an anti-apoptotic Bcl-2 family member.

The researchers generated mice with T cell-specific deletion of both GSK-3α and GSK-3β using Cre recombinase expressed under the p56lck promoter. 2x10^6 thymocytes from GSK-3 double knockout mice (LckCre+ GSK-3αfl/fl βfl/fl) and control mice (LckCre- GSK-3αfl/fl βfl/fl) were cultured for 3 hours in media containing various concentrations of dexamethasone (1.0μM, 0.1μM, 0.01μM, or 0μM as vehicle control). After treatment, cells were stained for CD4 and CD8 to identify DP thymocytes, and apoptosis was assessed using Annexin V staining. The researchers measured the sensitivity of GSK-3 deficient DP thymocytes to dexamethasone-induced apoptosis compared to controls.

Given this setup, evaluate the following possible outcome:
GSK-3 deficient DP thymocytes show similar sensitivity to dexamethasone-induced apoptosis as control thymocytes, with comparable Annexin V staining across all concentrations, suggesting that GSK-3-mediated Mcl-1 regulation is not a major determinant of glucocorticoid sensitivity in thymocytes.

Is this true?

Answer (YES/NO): NO